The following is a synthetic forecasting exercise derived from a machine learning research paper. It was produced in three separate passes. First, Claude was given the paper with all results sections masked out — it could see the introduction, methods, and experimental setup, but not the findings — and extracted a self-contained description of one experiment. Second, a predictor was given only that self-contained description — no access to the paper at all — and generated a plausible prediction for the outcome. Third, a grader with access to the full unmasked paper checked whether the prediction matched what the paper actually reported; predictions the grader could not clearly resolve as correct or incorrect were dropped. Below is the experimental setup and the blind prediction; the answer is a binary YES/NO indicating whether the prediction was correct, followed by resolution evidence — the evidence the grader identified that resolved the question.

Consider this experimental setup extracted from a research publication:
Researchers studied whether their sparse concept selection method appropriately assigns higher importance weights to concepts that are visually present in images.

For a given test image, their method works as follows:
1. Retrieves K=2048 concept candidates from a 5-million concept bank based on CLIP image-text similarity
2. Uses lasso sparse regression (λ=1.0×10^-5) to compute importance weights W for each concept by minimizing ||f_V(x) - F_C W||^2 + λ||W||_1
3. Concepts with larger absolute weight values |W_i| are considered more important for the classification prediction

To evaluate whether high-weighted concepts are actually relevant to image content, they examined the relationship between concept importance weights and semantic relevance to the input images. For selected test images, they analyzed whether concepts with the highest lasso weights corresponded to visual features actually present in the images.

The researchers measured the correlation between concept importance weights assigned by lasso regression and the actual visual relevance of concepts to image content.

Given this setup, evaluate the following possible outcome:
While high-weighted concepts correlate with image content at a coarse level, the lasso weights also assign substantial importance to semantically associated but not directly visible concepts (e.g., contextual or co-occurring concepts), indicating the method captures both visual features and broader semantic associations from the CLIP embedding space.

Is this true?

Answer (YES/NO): NO